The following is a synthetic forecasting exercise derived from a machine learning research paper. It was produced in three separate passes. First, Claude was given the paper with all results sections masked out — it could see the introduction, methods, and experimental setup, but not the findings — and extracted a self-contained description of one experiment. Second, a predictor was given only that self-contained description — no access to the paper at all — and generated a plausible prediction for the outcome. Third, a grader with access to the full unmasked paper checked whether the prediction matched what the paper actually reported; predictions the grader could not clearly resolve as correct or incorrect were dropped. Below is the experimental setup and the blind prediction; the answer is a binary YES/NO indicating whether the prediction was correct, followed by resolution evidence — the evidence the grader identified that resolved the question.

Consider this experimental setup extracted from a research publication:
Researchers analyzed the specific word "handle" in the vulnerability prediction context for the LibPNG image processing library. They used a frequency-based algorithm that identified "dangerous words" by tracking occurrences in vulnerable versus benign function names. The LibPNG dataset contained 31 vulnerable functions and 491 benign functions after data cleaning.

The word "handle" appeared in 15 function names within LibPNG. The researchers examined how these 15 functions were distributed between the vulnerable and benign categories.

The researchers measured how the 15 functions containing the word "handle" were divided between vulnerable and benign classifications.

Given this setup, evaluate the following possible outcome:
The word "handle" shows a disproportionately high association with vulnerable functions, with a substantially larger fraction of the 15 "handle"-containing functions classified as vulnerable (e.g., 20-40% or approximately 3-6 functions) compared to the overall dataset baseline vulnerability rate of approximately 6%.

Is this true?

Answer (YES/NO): NO